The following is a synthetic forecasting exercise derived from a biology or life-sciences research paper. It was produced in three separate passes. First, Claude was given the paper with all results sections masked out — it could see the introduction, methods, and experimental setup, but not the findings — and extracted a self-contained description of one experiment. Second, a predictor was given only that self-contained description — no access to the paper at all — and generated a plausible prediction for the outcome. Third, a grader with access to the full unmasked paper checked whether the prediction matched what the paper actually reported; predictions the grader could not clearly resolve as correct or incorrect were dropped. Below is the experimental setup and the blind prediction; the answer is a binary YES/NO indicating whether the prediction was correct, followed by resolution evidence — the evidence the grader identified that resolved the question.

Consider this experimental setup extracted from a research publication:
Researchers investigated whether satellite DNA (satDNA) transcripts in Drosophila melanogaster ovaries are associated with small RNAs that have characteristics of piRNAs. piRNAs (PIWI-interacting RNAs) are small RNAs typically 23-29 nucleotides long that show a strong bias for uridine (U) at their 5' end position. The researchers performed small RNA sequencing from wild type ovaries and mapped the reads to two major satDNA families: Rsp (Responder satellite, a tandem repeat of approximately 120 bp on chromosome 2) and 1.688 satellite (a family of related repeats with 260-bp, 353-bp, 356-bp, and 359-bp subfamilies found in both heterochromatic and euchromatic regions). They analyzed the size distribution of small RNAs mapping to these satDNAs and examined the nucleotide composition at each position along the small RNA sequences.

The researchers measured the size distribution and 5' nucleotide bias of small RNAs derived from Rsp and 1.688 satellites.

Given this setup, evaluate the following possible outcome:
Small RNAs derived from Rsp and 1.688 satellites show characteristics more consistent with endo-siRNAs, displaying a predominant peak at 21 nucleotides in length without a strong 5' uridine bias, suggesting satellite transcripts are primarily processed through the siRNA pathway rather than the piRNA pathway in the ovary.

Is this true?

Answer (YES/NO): NO